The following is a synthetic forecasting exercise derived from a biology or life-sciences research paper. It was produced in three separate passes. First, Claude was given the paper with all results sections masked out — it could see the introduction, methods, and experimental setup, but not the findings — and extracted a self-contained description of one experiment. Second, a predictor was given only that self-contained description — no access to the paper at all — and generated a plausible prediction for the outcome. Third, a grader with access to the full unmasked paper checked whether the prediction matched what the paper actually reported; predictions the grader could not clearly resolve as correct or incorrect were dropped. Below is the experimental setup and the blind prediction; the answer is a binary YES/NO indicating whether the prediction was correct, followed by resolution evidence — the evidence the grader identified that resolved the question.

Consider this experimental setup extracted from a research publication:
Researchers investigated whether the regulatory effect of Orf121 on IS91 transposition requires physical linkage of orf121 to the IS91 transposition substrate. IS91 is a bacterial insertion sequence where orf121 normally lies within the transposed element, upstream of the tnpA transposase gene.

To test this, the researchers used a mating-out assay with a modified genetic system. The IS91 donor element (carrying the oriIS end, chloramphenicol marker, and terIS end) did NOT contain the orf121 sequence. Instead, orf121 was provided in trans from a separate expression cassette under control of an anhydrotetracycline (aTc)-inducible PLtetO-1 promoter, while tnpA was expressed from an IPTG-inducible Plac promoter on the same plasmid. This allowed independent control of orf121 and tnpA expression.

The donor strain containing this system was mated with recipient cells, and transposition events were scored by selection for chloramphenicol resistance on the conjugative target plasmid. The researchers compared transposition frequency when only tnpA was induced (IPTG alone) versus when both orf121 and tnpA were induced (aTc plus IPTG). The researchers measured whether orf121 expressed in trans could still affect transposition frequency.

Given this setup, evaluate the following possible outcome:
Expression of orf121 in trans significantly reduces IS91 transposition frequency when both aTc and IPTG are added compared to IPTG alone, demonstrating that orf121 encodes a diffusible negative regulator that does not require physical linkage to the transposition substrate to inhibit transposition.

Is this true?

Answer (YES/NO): YES